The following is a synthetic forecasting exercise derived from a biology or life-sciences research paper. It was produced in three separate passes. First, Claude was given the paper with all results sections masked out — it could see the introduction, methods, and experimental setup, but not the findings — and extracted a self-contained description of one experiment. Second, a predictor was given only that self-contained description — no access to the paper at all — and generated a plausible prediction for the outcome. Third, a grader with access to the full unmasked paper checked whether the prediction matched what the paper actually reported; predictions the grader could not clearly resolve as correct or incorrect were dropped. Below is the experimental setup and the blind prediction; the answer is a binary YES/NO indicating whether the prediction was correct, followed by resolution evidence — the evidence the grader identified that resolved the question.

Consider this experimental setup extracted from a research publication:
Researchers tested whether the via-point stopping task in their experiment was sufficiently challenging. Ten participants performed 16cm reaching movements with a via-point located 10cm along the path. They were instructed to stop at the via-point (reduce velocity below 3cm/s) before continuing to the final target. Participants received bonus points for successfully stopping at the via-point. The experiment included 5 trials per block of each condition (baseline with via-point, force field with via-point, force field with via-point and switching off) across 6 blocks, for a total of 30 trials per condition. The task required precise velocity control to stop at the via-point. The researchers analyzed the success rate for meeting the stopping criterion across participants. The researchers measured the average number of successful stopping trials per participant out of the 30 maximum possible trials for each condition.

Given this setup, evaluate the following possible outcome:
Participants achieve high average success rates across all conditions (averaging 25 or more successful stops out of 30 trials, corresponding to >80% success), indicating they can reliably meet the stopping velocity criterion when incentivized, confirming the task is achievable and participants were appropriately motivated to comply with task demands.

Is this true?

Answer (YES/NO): NO